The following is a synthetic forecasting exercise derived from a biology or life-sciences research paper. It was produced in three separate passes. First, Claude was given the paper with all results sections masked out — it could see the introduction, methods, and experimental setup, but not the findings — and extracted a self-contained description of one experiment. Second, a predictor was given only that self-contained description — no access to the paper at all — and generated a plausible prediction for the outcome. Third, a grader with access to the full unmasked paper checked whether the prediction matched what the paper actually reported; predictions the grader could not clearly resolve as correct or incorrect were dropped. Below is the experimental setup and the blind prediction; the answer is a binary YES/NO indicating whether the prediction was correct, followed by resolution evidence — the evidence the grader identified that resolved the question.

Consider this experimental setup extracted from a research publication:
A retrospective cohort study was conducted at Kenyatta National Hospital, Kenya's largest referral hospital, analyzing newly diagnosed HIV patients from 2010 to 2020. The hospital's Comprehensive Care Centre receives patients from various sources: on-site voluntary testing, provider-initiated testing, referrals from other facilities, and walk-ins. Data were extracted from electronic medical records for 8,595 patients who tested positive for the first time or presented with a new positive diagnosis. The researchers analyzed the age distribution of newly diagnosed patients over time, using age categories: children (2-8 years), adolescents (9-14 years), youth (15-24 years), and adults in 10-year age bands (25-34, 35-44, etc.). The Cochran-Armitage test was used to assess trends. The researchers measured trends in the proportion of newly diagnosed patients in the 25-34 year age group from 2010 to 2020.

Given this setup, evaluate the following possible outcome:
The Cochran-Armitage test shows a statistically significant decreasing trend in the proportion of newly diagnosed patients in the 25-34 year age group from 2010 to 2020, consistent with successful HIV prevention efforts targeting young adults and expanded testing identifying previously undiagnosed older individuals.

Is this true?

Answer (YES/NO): NO